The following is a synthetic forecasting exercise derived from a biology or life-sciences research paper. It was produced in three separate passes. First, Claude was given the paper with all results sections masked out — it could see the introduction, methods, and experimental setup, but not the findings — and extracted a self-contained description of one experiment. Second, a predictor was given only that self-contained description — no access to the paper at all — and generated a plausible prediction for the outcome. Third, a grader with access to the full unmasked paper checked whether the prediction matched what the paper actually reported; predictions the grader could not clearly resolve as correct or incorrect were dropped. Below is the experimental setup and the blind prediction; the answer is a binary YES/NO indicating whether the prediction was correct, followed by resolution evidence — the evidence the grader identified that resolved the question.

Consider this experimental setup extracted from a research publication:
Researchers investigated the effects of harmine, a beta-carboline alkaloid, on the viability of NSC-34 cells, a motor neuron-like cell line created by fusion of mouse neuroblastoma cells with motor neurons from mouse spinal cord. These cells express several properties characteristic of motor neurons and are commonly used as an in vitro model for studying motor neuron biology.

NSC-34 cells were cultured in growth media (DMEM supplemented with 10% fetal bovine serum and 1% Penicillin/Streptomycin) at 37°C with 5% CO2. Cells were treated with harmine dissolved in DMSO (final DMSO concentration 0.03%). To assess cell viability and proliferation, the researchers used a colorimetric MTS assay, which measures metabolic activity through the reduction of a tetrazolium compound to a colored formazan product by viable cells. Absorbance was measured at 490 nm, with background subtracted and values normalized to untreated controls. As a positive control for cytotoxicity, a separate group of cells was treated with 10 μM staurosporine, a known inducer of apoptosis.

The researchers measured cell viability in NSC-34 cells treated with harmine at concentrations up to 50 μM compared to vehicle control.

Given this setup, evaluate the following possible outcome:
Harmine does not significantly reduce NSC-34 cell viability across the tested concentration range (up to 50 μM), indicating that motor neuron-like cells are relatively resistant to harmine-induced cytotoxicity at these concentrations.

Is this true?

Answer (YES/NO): NO